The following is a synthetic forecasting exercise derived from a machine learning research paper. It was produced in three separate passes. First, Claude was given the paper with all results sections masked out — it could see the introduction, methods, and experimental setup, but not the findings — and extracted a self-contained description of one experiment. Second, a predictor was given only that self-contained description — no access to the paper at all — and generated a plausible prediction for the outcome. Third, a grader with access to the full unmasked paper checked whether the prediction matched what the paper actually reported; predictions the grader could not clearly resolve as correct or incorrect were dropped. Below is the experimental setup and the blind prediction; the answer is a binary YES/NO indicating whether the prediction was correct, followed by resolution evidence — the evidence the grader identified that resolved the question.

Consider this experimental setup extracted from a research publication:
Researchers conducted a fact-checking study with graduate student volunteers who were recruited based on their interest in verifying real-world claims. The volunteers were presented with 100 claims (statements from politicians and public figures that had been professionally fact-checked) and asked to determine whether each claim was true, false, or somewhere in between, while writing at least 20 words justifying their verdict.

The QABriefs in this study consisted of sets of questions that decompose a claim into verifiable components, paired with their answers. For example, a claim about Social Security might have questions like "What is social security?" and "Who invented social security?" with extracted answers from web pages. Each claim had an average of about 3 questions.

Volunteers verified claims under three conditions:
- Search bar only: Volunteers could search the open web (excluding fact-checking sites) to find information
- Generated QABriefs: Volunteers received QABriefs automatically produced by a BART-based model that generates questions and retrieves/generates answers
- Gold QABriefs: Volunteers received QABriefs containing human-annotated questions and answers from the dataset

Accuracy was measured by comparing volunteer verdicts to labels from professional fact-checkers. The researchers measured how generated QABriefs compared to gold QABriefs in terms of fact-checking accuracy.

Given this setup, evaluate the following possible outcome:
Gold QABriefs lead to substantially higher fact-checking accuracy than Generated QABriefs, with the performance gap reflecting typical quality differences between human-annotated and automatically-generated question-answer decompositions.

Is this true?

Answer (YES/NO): NO